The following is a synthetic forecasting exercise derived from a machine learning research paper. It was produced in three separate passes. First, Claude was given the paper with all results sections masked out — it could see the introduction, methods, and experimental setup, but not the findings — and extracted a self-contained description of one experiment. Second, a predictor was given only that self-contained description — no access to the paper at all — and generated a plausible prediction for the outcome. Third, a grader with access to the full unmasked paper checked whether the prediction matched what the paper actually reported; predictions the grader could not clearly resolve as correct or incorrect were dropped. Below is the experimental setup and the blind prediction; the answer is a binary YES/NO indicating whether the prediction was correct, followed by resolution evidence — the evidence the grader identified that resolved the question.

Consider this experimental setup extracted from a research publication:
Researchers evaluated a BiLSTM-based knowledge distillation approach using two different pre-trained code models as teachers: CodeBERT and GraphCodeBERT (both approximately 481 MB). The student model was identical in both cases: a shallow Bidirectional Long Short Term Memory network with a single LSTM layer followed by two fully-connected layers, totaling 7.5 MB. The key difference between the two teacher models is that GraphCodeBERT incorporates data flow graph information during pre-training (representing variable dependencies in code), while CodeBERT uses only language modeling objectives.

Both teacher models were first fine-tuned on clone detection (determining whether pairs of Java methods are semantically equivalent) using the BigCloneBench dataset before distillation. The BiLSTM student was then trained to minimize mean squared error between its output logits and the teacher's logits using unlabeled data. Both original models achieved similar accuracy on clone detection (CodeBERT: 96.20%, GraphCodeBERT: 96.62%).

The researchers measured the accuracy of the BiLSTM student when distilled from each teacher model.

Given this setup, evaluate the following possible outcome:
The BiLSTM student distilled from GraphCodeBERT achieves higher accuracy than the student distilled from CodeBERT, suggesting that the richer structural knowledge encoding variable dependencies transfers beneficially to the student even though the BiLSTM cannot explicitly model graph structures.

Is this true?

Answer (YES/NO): YES